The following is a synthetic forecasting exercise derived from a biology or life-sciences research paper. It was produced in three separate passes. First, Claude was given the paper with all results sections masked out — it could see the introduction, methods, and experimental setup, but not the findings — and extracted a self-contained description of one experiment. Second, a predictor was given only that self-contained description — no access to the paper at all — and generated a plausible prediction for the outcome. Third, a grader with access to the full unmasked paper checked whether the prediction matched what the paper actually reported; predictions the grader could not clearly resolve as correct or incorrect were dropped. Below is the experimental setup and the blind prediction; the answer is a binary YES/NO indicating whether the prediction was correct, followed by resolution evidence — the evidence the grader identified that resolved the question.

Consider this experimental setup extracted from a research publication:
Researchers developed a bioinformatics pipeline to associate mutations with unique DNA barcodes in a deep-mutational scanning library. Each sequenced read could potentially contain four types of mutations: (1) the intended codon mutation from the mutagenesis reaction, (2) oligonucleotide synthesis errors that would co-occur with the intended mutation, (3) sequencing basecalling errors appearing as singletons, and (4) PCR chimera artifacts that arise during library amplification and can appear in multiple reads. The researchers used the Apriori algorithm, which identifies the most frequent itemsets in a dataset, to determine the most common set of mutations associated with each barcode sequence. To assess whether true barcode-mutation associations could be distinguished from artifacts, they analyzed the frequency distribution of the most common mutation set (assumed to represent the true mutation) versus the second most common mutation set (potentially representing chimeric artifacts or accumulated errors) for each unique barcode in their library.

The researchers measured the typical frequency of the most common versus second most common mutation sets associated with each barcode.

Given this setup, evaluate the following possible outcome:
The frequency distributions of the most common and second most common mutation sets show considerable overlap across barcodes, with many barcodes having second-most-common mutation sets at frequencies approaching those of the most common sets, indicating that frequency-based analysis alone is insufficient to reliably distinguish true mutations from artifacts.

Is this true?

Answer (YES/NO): NO